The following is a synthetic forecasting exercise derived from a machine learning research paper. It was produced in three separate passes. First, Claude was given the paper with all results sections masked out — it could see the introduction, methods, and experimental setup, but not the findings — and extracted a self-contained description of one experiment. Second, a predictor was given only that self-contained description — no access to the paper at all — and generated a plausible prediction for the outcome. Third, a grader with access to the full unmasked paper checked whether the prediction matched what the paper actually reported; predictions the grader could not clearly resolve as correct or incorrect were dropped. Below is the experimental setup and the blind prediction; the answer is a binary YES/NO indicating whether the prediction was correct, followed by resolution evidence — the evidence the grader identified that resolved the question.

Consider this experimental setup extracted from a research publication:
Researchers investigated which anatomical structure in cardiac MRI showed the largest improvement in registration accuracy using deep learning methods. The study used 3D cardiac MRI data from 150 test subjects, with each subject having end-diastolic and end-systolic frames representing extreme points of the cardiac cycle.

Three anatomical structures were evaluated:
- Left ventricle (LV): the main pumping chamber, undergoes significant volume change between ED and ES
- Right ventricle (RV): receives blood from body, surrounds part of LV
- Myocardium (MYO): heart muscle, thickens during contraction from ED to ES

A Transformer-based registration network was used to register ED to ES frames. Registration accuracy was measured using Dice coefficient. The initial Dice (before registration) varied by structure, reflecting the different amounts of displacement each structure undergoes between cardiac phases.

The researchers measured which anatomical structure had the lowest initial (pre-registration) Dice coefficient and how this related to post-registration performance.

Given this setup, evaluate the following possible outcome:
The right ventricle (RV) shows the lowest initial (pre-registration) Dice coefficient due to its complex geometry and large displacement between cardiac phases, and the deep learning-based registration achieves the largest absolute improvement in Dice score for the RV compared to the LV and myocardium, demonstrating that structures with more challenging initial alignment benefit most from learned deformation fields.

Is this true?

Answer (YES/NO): NO